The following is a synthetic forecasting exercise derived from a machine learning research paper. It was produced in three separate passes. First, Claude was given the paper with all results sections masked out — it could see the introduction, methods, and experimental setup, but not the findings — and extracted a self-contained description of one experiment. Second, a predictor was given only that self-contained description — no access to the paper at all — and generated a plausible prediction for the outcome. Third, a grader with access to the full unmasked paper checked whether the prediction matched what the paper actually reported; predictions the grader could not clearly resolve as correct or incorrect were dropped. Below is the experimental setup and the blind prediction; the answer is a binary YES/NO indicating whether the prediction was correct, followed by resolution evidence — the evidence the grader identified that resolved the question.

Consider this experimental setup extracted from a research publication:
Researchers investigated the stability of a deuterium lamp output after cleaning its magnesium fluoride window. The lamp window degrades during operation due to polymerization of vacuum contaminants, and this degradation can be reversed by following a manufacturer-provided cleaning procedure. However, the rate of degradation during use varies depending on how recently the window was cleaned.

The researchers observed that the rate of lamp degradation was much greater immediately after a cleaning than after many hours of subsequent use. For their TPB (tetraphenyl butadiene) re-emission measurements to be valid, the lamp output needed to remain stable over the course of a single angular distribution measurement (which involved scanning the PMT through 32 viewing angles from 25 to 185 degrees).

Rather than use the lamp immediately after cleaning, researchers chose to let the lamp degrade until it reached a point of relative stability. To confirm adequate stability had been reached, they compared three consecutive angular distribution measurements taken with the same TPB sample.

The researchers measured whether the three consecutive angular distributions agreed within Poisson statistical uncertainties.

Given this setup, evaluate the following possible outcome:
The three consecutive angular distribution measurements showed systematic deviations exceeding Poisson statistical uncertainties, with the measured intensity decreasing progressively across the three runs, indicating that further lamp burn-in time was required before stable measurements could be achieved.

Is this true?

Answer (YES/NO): NO